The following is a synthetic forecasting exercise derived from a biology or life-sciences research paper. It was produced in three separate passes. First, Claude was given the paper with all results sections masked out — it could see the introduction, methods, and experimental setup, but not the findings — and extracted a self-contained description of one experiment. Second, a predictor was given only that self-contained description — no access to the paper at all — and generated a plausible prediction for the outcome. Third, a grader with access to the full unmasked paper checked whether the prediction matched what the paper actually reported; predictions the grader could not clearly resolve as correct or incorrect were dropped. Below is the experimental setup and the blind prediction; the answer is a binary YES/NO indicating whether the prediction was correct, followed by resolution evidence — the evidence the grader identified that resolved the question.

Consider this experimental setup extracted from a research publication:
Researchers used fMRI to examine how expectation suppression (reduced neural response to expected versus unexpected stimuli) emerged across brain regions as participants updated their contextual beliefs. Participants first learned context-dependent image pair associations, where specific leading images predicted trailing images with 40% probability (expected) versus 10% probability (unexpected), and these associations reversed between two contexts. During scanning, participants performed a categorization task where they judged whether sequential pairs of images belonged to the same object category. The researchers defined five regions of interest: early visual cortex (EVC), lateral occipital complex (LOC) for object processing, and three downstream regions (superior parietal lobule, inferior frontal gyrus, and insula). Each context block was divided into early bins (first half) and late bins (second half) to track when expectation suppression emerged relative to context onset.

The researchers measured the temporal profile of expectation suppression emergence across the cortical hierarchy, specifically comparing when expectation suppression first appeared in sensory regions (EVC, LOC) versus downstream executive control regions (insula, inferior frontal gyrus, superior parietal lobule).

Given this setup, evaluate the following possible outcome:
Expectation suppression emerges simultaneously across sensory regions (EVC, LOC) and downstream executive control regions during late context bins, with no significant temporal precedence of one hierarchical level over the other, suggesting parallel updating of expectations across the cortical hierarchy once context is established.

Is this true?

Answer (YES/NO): NO